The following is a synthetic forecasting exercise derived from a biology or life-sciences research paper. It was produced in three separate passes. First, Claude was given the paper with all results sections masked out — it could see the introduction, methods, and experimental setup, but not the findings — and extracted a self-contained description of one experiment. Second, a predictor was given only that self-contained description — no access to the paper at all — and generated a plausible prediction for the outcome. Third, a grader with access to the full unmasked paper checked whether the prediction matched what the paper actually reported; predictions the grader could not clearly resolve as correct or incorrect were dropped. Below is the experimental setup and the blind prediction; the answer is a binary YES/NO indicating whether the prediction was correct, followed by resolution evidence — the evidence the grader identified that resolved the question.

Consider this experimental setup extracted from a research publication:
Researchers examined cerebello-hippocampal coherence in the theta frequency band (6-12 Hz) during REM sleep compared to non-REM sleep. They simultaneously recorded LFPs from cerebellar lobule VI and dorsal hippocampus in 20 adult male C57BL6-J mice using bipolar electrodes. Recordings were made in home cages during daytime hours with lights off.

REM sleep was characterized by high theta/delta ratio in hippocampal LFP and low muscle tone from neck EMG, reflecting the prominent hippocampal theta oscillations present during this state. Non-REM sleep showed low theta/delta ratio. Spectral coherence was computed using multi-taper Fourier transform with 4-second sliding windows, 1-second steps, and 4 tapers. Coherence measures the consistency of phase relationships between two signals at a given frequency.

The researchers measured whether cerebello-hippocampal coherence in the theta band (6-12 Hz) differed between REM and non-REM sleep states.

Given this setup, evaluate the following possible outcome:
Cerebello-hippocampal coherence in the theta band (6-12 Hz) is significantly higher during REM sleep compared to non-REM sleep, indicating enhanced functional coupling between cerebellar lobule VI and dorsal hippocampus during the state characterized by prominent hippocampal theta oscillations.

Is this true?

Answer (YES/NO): YES